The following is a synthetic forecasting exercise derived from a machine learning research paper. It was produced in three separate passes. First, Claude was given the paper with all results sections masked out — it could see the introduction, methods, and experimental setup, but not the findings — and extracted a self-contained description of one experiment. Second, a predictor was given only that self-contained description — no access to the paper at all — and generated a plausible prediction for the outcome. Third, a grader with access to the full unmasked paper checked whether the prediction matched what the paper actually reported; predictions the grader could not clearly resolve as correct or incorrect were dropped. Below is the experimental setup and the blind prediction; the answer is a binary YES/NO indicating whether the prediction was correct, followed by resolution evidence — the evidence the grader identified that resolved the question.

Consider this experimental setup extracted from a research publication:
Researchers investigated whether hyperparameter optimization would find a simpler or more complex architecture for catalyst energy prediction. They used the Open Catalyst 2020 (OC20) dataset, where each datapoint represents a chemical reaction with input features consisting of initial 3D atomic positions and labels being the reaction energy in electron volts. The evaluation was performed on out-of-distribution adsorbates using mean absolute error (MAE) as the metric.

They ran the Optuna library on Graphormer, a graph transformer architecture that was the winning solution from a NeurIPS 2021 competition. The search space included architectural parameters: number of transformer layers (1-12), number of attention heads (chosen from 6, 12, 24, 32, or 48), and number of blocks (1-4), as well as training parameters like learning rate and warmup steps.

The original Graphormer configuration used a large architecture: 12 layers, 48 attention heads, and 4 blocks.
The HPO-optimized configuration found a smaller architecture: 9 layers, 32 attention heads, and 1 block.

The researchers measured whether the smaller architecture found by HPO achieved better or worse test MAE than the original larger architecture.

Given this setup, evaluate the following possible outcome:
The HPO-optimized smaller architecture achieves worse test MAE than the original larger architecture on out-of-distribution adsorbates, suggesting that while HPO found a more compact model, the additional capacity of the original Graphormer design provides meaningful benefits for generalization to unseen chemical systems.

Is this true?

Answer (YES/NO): NO